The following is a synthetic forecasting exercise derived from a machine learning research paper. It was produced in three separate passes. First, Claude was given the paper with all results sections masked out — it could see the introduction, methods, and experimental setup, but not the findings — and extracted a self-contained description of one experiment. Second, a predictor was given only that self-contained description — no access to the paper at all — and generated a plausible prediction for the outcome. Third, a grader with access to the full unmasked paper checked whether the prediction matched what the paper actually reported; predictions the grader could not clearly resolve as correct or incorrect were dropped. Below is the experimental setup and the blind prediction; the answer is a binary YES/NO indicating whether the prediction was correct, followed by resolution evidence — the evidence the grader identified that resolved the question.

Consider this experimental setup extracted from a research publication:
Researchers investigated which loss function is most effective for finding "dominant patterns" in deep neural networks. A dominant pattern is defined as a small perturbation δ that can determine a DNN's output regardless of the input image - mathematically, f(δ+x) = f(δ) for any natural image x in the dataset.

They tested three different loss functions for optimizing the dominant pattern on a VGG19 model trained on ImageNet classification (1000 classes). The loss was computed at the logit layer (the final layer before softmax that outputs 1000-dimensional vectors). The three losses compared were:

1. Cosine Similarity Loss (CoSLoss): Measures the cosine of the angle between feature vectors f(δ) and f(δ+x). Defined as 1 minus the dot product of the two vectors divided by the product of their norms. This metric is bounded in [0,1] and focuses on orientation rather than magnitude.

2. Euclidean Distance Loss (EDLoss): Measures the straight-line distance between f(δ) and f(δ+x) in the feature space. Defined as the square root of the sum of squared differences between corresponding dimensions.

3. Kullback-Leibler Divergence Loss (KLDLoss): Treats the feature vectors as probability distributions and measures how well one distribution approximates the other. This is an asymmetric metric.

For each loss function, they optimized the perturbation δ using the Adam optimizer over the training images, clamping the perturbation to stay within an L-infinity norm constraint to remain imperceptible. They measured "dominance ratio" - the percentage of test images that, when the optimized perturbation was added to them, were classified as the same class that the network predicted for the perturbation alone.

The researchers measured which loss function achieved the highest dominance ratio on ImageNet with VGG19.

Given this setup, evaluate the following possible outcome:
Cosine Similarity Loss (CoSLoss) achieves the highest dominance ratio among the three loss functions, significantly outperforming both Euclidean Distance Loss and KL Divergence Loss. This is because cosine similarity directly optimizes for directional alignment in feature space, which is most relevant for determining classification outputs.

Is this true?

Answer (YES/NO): YES